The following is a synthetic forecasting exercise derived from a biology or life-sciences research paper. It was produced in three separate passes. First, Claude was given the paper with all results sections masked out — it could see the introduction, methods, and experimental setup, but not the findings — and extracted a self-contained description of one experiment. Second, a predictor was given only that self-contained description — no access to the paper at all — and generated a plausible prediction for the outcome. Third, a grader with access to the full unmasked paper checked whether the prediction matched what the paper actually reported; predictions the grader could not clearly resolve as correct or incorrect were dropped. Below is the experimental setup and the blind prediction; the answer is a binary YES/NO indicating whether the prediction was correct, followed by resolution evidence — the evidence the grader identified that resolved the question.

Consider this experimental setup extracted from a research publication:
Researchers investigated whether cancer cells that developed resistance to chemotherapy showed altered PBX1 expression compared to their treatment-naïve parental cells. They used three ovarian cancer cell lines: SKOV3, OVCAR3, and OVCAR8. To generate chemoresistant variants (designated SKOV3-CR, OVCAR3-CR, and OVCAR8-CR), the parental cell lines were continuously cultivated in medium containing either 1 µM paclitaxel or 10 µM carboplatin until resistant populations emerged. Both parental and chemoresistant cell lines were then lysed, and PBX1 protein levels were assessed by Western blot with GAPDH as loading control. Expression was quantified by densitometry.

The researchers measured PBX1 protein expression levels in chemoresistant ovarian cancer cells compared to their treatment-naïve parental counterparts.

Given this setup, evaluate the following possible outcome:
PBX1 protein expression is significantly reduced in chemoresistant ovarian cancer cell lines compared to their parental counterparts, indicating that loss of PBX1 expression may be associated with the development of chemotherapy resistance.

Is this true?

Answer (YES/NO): NO